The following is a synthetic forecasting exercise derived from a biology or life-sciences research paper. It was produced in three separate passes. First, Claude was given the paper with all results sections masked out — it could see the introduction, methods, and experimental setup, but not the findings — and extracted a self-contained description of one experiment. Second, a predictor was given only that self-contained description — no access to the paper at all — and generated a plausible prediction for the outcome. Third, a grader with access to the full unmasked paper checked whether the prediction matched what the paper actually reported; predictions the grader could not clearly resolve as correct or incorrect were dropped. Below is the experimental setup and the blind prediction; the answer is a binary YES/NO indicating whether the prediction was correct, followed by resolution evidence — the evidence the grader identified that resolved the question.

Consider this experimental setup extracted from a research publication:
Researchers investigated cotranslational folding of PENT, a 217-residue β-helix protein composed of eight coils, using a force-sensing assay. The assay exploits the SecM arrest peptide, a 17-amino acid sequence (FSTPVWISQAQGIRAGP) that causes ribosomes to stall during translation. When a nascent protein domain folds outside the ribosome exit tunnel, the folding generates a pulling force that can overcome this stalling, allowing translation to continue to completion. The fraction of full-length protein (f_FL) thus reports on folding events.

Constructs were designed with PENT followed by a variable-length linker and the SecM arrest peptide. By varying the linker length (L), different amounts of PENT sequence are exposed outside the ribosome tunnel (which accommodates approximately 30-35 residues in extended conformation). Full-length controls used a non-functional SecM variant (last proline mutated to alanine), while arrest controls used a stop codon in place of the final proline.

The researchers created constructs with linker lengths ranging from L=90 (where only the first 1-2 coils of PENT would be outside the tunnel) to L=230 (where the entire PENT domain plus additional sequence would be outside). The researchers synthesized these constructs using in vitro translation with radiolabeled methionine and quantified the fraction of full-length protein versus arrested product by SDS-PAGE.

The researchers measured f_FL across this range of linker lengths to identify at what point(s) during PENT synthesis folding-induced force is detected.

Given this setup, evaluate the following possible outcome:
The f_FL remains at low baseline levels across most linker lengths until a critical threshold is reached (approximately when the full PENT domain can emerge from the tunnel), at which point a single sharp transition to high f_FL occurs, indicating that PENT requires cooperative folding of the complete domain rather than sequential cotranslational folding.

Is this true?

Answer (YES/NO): NO